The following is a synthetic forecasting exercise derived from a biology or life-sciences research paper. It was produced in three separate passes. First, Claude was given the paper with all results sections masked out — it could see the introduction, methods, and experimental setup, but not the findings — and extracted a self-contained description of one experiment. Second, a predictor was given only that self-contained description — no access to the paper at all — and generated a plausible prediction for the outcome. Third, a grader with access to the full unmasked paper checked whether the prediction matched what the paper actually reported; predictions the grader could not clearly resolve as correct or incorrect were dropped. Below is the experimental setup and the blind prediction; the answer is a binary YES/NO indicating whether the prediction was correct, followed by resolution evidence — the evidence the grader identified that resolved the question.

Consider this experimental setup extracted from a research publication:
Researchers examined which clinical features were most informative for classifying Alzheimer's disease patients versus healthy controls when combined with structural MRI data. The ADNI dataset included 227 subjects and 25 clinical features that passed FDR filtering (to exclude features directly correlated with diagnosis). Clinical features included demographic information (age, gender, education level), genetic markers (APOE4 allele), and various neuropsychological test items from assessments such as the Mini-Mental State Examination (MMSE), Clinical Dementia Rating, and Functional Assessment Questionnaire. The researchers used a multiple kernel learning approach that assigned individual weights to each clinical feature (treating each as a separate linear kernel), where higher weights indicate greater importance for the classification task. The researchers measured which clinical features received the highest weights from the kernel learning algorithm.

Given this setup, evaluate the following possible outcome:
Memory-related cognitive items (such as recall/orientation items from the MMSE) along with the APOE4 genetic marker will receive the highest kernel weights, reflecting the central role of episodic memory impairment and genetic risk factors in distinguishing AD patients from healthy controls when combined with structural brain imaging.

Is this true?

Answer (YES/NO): NO